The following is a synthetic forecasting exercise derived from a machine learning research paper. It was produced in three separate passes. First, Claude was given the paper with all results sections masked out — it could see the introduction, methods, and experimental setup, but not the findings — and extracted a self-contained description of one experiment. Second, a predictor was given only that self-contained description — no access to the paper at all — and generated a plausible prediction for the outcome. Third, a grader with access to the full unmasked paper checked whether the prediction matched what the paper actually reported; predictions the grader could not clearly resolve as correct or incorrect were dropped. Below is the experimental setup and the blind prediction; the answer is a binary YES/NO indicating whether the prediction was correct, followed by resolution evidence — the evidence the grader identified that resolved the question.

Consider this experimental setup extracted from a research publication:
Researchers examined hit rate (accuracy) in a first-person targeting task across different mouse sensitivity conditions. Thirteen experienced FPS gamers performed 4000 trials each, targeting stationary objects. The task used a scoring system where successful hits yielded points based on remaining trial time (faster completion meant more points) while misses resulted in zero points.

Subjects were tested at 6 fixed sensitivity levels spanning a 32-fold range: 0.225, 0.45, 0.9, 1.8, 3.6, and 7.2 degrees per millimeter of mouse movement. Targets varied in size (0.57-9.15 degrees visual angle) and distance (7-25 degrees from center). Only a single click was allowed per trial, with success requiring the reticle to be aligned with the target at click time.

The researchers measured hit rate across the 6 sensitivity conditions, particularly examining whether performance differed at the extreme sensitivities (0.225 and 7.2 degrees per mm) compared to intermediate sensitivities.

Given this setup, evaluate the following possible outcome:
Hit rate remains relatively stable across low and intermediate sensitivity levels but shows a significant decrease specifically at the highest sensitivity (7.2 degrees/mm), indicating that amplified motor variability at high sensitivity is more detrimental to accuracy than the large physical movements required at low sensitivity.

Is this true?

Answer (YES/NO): YES